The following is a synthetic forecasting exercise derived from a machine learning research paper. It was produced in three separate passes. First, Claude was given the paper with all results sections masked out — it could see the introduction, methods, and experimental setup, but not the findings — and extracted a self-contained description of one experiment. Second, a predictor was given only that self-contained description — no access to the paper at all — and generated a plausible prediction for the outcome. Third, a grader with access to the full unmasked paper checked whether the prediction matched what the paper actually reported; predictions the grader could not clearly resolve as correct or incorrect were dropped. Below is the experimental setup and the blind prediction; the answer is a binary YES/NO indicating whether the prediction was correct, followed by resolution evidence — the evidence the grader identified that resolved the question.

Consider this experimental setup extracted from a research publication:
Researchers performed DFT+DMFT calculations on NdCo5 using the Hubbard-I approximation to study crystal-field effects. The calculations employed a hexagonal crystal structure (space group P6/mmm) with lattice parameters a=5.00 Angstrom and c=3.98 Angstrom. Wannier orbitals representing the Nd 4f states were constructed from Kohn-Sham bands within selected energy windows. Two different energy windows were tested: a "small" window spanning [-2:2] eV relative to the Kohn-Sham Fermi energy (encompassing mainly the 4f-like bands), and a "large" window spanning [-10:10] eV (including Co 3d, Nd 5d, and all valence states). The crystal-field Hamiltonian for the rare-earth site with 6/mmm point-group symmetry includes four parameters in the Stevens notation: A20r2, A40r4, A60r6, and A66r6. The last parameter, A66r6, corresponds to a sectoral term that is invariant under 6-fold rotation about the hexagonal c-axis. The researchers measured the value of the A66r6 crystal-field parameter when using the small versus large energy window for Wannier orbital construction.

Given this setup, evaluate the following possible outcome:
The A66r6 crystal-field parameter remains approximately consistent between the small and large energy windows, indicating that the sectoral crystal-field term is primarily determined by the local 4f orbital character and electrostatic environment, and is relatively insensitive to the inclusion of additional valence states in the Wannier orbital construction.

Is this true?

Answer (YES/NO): NO